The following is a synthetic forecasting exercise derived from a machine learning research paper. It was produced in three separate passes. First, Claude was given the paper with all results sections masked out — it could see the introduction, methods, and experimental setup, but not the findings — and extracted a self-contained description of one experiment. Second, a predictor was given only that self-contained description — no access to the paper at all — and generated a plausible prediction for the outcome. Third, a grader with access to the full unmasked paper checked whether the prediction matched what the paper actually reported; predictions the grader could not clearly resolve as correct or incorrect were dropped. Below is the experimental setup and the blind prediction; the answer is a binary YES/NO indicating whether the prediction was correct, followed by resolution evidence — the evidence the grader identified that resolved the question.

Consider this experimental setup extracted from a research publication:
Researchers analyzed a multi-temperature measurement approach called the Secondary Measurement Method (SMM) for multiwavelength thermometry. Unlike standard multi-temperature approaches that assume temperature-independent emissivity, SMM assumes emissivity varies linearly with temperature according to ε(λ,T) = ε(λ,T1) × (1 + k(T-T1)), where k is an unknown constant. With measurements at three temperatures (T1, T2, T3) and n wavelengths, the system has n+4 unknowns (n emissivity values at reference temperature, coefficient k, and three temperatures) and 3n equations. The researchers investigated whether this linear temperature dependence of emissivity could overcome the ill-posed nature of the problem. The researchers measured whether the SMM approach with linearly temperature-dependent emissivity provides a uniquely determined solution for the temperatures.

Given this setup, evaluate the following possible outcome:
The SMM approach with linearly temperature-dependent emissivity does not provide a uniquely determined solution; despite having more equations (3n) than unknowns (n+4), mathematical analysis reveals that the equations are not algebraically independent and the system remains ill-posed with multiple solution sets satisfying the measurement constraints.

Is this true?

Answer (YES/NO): YES